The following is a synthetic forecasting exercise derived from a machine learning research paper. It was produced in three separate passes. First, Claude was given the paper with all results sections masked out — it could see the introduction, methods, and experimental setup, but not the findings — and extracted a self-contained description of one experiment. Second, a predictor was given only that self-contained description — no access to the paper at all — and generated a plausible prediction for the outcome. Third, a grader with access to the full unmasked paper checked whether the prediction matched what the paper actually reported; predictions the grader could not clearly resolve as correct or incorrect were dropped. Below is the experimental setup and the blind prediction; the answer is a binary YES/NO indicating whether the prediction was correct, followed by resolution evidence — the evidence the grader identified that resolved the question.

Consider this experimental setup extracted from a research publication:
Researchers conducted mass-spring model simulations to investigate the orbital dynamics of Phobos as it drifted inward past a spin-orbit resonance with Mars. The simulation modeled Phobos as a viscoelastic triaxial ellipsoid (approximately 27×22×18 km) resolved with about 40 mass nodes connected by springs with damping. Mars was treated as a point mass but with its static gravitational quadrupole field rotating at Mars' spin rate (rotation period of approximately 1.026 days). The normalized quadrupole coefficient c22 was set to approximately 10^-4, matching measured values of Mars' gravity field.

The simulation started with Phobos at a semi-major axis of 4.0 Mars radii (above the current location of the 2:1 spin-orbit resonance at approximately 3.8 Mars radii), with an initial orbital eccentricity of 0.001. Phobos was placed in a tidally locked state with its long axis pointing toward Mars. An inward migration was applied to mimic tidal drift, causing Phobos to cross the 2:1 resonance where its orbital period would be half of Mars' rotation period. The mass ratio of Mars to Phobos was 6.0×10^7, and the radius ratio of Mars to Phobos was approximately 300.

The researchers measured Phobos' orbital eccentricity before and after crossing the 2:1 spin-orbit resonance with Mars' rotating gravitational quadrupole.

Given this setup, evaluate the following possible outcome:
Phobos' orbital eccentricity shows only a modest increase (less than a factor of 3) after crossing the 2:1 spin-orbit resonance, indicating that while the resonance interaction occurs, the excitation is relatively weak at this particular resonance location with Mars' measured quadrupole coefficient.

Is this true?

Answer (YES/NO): NO